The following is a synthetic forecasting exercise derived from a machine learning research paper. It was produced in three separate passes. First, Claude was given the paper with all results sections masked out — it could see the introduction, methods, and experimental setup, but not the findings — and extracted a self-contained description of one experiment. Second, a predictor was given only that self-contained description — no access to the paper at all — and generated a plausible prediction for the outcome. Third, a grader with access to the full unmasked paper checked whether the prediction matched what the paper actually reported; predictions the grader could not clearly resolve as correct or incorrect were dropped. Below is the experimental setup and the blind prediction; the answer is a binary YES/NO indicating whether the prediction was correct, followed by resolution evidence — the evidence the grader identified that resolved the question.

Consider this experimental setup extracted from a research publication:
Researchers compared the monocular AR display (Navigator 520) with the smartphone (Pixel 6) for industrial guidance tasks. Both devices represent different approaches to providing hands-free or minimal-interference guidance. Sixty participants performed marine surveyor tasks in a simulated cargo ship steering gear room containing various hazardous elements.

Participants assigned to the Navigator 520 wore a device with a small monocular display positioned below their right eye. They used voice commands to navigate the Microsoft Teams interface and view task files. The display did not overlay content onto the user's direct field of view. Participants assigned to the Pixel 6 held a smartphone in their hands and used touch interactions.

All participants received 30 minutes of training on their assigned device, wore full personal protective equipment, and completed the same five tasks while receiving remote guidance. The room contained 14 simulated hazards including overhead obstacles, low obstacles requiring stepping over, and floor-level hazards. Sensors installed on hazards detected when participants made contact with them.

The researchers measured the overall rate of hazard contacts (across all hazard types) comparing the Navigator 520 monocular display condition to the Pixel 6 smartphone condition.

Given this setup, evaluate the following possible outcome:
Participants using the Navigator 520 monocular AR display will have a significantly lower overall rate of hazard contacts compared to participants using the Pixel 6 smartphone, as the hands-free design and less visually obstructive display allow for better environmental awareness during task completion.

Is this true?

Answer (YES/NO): NO